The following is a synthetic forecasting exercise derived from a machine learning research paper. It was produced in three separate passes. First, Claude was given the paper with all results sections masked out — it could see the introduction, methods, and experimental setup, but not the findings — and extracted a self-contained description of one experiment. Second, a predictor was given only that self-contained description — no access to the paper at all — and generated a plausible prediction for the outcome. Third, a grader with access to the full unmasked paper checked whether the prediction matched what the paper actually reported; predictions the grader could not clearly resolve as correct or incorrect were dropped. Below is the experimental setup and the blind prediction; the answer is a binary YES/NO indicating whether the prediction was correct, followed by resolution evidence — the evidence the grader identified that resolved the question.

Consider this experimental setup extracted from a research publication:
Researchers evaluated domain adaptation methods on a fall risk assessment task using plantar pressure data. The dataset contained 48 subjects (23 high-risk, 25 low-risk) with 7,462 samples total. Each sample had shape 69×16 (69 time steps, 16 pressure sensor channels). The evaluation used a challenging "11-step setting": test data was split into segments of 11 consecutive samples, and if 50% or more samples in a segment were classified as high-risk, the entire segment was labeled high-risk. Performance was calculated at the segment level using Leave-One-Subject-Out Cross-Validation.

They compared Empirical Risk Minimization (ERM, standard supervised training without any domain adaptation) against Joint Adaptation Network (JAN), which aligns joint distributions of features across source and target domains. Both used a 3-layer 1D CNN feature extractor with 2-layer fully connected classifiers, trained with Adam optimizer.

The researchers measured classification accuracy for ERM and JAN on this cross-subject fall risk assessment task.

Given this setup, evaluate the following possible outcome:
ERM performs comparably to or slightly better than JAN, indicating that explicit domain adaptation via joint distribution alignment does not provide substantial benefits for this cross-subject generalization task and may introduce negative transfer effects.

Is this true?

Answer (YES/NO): NO